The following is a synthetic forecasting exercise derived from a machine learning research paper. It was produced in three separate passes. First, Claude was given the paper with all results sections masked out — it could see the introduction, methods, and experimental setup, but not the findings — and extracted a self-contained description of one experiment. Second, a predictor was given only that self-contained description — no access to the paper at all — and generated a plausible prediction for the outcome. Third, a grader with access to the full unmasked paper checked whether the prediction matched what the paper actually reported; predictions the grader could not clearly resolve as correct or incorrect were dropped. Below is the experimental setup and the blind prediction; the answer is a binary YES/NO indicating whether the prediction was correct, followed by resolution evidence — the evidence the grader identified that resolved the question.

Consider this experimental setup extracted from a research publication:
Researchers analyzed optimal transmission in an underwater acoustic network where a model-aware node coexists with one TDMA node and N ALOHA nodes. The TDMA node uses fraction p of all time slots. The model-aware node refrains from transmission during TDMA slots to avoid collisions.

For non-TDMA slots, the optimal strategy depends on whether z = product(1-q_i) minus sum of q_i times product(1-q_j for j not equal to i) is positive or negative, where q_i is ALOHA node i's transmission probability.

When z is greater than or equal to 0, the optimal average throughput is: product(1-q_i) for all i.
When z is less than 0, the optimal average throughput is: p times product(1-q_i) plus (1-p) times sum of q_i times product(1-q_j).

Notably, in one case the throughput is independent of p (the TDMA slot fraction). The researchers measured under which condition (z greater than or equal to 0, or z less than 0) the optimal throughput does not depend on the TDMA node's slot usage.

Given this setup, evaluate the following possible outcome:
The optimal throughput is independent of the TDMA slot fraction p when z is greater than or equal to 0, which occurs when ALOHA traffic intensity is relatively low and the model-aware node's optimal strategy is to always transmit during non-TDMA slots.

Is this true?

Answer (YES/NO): YES